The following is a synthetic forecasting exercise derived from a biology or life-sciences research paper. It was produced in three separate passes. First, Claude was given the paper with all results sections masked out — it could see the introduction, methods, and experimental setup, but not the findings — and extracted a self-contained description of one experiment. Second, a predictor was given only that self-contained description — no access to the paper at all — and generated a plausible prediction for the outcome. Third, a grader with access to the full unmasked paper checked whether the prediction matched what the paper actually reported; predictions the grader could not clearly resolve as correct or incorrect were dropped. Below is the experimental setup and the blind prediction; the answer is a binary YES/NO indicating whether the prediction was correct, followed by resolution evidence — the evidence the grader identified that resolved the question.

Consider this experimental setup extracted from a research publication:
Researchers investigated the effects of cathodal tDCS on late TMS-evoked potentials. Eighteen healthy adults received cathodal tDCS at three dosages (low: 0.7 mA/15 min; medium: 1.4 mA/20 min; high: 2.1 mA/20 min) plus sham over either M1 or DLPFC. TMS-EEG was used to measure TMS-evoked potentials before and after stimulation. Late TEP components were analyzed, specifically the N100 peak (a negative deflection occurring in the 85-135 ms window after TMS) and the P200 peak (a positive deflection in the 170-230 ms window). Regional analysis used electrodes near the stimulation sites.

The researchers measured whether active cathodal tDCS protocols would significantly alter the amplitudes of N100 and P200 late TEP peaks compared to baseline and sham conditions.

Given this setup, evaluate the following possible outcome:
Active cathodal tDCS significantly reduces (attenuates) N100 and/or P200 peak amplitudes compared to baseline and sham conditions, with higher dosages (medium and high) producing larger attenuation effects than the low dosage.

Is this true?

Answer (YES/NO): NO